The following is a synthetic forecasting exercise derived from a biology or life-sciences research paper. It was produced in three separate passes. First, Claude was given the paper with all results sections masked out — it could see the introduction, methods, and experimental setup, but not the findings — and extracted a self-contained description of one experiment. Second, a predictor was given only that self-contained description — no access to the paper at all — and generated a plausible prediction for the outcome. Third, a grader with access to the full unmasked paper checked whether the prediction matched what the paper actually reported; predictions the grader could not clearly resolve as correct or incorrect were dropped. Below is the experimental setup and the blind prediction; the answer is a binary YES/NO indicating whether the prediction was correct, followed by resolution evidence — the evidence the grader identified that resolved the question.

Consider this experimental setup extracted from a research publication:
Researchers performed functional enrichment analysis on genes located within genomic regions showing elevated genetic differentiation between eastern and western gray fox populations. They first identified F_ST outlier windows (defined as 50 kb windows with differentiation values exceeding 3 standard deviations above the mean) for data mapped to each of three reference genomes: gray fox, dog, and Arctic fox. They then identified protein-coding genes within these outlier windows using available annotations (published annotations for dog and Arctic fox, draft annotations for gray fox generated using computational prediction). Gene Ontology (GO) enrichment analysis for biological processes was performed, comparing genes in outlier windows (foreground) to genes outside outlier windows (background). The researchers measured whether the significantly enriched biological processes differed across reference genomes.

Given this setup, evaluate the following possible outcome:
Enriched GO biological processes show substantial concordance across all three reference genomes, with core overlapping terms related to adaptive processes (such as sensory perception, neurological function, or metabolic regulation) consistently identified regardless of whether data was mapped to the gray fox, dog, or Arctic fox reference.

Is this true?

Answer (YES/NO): NO